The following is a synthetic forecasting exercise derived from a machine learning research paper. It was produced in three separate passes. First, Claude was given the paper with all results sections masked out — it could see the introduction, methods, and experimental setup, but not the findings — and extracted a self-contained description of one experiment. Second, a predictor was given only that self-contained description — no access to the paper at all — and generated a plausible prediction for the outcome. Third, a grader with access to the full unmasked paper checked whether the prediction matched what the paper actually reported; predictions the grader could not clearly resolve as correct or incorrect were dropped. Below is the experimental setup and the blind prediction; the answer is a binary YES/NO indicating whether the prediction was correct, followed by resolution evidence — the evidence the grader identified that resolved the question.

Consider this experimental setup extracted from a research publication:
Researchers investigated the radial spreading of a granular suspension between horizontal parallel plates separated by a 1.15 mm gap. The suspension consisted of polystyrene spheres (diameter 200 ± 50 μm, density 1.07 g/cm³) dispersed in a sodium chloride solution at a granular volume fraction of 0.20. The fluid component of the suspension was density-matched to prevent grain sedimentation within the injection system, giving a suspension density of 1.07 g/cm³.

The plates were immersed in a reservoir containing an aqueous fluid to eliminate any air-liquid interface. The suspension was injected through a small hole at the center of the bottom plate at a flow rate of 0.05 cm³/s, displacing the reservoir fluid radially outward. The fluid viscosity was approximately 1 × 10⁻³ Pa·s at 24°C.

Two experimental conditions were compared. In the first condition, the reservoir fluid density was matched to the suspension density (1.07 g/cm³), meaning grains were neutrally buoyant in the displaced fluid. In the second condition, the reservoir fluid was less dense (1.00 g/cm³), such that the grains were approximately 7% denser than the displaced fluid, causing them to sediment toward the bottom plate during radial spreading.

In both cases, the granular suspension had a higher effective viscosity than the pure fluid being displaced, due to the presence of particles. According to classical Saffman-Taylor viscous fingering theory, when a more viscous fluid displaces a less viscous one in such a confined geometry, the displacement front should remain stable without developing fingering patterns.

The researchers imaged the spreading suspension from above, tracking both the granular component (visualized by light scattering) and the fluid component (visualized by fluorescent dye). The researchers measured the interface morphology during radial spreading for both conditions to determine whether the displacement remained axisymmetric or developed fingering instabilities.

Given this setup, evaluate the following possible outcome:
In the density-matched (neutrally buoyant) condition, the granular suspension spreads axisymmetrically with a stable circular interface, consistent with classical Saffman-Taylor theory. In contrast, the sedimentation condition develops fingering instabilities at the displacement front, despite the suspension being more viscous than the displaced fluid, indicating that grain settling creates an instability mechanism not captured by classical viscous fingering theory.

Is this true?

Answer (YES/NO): YES